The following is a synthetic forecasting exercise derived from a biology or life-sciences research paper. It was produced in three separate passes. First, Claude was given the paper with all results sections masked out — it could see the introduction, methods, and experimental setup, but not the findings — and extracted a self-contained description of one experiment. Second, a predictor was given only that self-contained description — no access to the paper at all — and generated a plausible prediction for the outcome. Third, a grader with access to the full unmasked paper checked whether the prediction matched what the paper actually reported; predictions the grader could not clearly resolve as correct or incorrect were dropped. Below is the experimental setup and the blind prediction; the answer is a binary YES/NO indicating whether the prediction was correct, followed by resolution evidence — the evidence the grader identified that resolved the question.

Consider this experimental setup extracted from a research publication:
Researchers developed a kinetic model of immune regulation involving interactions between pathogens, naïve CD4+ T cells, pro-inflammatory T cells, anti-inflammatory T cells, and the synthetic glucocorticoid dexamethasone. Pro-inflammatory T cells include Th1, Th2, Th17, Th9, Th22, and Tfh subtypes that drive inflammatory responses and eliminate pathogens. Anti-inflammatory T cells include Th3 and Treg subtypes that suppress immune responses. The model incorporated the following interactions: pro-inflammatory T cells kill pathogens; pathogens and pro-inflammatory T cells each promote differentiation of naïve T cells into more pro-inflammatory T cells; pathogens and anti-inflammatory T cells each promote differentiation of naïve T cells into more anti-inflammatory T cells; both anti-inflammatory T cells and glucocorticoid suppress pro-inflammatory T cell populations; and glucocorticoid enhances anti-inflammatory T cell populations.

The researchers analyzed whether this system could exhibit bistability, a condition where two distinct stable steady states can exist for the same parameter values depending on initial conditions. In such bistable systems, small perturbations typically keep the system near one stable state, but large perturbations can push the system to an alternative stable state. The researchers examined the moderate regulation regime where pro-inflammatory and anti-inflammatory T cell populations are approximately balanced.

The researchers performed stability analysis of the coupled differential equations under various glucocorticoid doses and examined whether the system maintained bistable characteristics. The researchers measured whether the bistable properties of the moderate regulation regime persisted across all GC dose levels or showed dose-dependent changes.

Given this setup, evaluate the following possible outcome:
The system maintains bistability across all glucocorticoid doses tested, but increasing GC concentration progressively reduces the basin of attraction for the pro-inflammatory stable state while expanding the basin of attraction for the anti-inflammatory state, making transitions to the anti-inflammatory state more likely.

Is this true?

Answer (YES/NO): NO